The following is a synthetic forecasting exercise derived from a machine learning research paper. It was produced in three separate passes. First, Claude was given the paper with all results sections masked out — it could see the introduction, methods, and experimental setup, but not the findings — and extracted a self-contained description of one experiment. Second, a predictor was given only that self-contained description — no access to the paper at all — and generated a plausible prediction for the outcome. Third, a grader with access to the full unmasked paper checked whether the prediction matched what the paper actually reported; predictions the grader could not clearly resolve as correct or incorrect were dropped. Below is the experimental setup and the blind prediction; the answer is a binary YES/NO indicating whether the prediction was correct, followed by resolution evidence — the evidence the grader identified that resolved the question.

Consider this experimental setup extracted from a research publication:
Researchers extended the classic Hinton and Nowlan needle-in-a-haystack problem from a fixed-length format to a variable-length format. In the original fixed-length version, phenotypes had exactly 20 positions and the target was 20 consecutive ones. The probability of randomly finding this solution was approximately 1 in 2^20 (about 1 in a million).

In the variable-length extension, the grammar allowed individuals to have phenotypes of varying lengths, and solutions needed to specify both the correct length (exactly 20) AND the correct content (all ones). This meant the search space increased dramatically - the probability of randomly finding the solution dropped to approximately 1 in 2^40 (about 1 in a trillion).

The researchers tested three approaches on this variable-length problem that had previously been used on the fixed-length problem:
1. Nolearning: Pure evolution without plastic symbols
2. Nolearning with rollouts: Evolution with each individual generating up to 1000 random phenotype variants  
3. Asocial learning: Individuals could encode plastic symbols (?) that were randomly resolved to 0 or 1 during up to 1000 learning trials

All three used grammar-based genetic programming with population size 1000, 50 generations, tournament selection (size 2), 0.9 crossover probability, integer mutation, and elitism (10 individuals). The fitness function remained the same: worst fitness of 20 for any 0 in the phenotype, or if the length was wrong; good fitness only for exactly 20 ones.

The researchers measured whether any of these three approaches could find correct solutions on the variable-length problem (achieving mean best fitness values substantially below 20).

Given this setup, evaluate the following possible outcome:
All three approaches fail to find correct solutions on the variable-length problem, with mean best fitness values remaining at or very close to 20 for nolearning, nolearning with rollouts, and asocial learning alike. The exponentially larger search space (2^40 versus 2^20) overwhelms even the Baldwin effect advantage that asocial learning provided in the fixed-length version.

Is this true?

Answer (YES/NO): YES